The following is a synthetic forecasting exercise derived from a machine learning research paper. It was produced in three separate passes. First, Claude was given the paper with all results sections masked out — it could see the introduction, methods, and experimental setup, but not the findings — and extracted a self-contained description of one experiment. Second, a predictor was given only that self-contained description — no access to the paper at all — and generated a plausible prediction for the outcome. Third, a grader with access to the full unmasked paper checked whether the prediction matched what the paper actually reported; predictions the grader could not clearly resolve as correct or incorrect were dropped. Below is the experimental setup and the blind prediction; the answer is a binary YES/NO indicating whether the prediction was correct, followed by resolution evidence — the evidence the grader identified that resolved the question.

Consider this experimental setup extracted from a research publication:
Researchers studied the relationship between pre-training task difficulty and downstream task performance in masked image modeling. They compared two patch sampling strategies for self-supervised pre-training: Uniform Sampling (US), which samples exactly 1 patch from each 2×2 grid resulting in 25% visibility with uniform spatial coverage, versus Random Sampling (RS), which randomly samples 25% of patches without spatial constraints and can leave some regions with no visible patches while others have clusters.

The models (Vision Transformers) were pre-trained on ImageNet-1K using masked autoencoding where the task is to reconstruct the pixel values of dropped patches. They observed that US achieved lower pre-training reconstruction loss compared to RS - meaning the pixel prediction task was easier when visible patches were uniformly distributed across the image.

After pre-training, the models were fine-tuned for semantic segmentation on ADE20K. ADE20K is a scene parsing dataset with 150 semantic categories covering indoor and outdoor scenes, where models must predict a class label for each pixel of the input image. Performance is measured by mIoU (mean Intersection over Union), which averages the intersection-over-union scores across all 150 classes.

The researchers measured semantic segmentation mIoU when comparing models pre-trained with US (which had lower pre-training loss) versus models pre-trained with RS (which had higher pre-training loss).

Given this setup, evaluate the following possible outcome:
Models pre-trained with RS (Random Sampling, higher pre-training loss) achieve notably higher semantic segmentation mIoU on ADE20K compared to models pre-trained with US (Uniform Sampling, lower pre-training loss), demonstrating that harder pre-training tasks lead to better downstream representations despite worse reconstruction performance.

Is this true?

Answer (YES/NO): YES